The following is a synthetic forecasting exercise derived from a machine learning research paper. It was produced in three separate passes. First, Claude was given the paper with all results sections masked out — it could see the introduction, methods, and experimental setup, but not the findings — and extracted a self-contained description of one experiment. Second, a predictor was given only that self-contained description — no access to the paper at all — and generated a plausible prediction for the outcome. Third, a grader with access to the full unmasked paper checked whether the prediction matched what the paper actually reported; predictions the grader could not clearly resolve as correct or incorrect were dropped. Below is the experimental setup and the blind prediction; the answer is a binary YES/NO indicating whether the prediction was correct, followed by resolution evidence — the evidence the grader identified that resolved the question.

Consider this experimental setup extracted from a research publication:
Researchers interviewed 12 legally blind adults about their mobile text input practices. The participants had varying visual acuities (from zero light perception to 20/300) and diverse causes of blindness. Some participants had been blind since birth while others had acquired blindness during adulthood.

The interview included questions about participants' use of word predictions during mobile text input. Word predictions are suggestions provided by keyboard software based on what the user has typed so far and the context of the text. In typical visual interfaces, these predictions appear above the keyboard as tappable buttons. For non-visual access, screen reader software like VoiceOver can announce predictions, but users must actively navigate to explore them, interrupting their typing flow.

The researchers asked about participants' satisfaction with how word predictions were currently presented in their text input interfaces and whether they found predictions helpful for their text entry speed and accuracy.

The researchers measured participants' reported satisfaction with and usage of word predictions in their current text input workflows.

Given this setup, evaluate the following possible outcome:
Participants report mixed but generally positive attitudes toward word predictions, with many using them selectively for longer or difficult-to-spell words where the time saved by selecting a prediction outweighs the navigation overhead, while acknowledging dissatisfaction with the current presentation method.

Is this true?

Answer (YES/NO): NO